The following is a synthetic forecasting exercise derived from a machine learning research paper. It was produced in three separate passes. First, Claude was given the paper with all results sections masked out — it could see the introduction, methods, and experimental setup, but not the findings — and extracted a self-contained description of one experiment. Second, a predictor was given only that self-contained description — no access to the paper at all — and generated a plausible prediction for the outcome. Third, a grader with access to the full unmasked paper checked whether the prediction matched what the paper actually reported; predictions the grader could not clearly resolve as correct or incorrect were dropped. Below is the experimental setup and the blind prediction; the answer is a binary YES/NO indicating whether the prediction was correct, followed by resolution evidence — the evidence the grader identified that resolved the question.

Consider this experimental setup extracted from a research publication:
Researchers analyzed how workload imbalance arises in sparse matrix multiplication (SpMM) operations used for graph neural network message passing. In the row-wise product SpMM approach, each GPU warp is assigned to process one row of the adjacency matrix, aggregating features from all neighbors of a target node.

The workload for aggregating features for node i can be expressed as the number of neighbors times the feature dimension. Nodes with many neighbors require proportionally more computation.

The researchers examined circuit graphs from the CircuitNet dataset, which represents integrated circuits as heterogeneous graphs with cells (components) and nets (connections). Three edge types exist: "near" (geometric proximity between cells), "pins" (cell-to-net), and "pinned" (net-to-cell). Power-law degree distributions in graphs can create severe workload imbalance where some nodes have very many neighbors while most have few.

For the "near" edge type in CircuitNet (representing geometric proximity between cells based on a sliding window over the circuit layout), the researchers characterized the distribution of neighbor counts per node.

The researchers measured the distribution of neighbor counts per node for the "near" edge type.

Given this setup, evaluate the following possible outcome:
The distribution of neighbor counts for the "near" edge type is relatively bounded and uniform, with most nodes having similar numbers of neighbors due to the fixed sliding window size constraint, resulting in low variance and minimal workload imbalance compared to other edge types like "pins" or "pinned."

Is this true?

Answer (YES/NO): NO